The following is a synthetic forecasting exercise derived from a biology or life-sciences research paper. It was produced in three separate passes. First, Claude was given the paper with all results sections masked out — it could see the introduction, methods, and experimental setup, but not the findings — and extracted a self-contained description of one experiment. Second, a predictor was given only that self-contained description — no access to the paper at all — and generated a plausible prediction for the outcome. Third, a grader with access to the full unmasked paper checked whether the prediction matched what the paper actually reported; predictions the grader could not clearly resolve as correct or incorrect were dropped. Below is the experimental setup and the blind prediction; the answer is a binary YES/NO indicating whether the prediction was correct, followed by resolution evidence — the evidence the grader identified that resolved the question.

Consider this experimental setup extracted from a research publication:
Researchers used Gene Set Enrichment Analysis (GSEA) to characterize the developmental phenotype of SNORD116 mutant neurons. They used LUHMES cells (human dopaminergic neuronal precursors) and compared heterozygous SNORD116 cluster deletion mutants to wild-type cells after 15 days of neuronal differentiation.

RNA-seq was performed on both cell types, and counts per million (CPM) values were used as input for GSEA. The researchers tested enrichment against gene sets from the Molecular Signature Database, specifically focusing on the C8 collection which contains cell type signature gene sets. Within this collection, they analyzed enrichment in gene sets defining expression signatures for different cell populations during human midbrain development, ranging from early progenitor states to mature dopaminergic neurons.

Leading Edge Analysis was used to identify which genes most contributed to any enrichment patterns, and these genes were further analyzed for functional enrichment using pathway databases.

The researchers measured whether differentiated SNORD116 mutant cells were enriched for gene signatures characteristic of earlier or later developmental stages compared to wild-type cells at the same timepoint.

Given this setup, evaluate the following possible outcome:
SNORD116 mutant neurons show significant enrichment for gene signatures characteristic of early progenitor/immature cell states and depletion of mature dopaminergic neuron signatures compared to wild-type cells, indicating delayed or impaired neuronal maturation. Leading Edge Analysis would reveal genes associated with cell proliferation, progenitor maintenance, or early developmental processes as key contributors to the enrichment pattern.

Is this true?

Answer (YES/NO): NO